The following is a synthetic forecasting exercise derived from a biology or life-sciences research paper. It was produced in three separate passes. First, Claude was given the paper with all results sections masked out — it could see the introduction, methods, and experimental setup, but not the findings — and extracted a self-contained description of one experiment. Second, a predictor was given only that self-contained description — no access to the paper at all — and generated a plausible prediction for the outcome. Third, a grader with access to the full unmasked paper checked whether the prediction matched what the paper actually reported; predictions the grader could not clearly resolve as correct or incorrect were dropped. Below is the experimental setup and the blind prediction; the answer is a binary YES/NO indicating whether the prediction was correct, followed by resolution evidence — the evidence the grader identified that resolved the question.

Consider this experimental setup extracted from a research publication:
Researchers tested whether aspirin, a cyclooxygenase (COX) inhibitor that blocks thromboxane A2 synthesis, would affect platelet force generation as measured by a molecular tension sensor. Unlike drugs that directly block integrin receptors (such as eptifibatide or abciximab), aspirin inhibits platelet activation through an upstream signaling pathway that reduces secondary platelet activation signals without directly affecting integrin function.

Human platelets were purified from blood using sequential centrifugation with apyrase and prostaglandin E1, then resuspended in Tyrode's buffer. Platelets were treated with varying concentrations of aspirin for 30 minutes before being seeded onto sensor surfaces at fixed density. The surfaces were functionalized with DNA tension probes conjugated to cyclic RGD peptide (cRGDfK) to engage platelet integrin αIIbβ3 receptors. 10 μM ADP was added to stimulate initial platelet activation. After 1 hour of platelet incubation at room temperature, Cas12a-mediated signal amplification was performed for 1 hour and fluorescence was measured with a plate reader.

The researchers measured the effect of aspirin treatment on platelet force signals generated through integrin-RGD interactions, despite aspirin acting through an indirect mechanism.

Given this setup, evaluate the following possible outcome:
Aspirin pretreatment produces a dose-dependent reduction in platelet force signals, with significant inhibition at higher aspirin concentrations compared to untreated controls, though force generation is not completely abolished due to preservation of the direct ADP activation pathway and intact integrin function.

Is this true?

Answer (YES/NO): YES